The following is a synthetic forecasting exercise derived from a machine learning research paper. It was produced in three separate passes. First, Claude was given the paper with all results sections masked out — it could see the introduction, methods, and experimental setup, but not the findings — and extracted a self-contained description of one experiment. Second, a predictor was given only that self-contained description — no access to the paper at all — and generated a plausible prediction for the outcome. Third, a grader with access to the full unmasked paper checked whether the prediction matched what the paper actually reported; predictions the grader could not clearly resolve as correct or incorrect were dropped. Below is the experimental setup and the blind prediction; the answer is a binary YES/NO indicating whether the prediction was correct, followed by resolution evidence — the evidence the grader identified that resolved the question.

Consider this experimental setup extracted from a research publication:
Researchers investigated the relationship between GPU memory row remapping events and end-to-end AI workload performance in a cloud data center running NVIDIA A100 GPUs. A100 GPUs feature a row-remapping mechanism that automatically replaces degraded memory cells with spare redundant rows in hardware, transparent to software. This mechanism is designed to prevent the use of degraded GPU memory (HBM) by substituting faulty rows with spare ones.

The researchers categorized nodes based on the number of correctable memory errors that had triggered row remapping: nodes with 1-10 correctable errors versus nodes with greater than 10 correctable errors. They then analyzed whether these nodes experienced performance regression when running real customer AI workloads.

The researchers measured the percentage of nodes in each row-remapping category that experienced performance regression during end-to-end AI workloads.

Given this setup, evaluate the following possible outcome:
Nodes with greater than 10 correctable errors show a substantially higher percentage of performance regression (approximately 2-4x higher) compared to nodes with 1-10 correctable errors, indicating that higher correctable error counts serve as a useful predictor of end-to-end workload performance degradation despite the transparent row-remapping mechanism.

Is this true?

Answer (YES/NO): NO